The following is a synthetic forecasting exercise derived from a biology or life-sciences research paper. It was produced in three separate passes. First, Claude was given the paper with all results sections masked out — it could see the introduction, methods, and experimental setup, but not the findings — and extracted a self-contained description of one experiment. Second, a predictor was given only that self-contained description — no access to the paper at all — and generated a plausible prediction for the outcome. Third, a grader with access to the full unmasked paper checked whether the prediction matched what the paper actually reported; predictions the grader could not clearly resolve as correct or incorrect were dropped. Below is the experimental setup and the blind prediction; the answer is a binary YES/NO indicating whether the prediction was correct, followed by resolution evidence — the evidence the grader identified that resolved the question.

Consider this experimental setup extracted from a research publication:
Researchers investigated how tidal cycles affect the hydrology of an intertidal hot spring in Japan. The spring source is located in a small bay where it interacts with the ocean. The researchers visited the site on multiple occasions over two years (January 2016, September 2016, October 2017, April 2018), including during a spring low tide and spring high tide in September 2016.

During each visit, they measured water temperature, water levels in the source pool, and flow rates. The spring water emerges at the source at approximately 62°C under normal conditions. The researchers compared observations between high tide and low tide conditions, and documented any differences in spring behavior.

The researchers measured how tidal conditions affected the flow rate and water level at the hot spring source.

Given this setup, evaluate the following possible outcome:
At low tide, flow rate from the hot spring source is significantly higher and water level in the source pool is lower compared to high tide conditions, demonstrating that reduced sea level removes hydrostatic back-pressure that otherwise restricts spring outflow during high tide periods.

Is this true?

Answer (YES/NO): NO